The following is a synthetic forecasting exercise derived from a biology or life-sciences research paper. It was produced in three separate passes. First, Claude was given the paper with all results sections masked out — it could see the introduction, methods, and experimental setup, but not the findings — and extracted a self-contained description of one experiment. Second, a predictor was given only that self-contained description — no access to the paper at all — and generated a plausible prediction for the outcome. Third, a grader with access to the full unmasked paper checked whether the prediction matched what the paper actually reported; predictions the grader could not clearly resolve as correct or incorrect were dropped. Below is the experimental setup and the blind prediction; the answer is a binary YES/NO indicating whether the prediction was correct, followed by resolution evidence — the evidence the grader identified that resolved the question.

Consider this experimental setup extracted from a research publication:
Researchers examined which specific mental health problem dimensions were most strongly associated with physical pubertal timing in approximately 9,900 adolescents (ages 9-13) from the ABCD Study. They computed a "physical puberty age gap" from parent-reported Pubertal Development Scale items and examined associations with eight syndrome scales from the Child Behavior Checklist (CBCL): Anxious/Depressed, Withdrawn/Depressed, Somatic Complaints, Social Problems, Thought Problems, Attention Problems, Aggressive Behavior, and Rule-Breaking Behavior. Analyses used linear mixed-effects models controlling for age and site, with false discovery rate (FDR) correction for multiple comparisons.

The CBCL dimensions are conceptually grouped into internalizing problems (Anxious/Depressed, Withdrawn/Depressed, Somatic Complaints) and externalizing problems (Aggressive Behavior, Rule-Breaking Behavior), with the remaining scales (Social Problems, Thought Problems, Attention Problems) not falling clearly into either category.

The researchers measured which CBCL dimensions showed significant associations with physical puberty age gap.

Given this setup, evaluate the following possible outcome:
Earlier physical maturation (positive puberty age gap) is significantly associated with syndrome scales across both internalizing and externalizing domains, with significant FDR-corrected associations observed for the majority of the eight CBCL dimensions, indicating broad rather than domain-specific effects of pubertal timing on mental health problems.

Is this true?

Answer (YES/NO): YES